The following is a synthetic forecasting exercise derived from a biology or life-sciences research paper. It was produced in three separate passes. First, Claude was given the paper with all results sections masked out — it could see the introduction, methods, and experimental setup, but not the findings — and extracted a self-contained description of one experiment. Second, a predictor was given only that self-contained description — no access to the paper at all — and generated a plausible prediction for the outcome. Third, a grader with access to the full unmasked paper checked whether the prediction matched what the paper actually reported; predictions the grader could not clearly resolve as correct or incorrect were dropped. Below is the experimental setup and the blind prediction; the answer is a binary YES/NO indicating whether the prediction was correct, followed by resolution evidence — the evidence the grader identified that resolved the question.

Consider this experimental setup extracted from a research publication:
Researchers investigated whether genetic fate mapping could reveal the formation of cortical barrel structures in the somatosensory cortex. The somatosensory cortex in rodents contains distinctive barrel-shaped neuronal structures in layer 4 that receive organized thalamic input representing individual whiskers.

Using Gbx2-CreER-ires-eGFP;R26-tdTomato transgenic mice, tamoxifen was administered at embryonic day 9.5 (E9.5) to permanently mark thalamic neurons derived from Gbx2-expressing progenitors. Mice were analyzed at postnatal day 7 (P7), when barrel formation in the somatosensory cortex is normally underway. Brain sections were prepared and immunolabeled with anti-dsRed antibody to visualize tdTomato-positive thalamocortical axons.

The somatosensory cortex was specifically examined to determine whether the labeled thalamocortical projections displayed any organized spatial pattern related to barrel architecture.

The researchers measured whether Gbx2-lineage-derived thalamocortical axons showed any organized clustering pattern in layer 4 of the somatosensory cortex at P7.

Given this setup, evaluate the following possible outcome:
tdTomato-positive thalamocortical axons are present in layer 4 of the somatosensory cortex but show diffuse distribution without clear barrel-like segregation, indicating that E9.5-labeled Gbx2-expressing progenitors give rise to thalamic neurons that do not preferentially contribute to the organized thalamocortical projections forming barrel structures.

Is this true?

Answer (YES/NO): NO